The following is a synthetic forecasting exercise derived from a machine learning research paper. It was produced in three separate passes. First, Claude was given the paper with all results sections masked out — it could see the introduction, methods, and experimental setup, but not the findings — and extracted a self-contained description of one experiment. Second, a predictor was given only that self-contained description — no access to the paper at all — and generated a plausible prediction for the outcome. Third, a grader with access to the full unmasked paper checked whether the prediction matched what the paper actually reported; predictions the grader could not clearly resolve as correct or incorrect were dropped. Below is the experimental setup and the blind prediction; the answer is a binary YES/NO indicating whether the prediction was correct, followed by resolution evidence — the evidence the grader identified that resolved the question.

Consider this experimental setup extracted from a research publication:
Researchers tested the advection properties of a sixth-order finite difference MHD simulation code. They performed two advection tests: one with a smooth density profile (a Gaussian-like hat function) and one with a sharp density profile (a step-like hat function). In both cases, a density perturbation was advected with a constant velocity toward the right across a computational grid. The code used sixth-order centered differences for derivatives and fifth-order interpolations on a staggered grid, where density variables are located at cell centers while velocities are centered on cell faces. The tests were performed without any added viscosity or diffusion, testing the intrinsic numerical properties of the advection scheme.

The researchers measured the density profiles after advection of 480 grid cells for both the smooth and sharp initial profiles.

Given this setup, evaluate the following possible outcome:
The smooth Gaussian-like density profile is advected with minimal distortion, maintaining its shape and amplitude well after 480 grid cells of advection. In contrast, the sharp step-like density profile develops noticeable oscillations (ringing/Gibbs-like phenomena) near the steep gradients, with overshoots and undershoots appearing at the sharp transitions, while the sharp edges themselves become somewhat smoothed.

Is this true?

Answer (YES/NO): NO